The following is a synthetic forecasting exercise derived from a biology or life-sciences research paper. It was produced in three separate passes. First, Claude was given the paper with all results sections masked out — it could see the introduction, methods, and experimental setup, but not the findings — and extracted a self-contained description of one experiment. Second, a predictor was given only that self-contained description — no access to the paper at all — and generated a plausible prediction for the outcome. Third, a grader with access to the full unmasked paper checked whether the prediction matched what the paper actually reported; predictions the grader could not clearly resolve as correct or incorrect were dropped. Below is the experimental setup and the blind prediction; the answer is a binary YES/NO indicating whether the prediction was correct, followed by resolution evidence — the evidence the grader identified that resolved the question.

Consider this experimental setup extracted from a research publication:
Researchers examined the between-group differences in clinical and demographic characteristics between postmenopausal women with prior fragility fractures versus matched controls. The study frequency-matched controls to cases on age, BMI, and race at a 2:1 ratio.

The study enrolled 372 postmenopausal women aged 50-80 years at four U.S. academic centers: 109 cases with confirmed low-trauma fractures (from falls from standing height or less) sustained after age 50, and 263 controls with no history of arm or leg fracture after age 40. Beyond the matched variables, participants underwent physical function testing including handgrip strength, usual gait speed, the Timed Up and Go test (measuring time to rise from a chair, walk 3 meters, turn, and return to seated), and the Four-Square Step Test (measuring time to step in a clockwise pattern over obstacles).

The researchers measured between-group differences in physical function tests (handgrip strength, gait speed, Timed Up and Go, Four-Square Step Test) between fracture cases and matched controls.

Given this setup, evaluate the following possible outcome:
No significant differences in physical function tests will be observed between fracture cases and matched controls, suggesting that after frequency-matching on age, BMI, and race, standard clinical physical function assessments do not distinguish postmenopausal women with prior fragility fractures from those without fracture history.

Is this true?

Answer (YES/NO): NO